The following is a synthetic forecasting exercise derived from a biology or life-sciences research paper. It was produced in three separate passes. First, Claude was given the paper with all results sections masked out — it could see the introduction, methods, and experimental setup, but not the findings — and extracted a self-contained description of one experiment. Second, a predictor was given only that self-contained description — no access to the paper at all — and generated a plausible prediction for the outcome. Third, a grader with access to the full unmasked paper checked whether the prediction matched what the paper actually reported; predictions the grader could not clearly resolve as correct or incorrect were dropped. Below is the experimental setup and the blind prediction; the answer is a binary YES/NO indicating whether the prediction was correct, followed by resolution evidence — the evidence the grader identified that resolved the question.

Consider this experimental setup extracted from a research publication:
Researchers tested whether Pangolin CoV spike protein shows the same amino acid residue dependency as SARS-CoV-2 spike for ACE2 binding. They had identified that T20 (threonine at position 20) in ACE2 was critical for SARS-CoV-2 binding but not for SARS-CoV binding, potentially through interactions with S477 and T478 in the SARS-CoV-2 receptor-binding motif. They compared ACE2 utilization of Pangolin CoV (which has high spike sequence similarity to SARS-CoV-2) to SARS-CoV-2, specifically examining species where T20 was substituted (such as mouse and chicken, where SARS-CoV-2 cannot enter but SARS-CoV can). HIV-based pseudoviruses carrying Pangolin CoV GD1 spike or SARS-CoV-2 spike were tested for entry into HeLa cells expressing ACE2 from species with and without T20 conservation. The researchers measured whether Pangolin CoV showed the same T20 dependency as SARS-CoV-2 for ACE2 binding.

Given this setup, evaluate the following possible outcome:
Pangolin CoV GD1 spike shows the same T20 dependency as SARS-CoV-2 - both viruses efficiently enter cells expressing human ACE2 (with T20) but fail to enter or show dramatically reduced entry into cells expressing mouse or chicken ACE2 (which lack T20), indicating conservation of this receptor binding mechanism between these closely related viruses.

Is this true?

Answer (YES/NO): NO